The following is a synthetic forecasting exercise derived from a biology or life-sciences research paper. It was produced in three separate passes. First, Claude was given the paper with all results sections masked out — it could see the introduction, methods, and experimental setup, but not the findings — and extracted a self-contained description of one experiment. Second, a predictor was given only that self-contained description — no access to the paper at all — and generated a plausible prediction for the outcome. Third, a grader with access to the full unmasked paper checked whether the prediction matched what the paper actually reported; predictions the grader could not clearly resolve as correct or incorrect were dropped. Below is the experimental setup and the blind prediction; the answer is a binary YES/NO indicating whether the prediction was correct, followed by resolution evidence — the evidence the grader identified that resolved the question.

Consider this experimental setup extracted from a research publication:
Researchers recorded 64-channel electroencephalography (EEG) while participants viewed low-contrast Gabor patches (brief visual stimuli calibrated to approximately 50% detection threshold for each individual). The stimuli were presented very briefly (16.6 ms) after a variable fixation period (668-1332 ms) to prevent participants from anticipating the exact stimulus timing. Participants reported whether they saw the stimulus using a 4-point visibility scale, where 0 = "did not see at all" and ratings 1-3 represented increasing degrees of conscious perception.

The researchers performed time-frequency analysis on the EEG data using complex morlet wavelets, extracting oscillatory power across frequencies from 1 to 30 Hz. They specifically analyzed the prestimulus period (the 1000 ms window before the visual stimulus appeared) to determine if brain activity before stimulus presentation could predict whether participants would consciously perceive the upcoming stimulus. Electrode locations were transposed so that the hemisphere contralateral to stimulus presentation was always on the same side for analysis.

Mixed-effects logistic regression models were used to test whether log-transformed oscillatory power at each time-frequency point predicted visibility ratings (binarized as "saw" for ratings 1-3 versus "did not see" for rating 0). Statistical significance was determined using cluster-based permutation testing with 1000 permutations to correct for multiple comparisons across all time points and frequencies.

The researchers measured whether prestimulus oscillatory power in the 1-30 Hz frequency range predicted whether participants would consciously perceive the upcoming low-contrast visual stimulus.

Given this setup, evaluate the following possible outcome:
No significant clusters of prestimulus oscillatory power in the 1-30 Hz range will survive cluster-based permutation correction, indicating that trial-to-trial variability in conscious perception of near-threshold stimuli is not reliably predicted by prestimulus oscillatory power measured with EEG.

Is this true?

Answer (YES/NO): NO